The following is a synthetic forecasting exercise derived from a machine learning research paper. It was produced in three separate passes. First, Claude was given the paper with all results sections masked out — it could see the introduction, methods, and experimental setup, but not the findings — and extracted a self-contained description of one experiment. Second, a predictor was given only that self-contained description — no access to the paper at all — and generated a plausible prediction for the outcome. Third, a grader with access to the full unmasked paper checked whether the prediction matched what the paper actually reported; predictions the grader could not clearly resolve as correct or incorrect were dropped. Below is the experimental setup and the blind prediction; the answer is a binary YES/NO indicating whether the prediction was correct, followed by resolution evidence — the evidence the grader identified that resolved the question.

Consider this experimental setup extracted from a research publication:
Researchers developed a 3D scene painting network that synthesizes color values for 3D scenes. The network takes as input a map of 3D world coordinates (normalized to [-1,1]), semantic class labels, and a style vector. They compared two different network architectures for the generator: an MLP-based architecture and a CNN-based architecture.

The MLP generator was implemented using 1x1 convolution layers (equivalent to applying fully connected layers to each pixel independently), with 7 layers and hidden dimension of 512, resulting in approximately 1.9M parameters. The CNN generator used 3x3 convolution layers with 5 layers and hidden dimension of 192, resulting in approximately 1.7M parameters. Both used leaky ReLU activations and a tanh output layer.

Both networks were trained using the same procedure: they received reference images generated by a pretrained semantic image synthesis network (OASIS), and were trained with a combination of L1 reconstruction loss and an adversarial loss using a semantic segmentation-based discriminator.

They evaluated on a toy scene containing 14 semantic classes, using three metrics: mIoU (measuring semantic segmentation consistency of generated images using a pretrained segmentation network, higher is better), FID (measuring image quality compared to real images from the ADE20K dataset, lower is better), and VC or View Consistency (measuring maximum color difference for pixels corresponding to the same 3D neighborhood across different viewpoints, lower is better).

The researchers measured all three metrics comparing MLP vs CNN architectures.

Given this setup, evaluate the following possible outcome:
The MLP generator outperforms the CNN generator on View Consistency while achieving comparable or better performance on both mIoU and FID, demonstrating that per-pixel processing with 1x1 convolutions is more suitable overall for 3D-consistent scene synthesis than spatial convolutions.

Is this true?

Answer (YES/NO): NO